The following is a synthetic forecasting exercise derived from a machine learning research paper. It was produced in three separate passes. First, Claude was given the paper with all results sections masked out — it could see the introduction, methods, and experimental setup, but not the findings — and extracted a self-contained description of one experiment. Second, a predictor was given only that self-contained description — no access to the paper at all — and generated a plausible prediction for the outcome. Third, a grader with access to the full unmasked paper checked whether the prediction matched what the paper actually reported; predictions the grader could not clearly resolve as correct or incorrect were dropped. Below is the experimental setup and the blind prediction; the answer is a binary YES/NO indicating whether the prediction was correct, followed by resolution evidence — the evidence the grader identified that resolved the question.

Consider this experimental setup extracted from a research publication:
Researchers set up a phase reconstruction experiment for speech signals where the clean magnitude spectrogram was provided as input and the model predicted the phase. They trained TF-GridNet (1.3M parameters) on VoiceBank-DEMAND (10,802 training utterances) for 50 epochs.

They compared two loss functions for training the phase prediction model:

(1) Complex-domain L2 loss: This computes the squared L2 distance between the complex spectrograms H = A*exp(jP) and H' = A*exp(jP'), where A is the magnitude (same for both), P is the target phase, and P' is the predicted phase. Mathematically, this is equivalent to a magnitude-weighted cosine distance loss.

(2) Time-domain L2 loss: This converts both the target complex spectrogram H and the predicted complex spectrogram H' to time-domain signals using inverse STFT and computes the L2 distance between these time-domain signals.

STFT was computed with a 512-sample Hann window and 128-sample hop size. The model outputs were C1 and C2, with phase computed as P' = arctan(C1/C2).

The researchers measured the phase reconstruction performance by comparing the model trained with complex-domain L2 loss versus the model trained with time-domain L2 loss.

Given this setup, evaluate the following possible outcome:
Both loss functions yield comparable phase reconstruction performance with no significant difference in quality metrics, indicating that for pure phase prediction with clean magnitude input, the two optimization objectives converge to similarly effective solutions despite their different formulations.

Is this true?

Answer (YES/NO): NO